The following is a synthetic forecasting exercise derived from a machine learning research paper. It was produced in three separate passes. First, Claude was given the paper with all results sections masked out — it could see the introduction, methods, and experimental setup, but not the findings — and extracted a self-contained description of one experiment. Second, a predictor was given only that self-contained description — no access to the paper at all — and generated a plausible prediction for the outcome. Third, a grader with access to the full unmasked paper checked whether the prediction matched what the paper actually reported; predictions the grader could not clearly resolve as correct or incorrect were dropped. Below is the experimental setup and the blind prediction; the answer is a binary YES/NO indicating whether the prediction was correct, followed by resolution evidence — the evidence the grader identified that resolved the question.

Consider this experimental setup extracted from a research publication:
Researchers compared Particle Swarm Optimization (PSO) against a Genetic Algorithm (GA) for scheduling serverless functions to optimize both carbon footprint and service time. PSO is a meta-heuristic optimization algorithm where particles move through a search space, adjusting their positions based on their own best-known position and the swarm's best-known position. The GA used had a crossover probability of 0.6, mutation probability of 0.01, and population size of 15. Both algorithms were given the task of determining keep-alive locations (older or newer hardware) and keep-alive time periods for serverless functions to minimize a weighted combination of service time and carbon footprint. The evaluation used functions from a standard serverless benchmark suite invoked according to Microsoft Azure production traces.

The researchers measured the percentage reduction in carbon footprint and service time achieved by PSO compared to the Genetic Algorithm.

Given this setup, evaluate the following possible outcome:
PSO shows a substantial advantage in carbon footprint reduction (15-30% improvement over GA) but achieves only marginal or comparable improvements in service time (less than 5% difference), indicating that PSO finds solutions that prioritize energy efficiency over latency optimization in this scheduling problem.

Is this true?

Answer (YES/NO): NO